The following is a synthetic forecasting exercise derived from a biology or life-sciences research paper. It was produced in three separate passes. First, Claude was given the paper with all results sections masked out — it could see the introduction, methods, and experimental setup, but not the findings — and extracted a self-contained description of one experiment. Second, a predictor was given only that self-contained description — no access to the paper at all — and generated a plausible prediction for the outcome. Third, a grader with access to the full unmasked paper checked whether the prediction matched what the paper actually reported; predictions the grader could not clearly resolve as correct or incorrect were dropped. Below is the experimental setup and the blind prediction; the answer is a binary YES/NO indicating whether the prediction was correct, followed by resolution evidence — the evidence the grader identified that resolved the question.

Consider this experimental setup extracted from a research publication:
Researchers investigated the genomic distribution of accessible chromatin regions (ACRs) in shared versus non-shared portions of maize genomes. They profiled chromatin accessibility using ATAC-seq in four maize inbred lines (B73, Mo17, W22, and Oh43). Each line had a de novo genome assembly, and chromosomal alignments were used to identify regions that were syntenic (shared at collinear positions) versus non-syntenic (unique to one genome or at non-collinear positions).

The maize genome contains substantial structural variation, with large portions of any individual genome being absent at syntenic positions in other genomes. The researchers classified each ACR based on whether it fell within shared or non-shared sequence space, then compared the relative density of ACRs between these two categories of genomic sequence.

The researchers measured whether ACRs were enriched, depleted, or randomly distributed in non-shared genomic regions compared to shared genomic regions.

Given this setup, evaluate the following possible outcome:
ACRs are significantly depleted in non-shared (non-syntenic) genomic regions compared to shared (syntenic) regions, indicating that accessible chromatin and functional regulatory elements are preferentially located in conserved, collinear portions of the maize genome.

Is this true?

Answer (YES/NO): YES